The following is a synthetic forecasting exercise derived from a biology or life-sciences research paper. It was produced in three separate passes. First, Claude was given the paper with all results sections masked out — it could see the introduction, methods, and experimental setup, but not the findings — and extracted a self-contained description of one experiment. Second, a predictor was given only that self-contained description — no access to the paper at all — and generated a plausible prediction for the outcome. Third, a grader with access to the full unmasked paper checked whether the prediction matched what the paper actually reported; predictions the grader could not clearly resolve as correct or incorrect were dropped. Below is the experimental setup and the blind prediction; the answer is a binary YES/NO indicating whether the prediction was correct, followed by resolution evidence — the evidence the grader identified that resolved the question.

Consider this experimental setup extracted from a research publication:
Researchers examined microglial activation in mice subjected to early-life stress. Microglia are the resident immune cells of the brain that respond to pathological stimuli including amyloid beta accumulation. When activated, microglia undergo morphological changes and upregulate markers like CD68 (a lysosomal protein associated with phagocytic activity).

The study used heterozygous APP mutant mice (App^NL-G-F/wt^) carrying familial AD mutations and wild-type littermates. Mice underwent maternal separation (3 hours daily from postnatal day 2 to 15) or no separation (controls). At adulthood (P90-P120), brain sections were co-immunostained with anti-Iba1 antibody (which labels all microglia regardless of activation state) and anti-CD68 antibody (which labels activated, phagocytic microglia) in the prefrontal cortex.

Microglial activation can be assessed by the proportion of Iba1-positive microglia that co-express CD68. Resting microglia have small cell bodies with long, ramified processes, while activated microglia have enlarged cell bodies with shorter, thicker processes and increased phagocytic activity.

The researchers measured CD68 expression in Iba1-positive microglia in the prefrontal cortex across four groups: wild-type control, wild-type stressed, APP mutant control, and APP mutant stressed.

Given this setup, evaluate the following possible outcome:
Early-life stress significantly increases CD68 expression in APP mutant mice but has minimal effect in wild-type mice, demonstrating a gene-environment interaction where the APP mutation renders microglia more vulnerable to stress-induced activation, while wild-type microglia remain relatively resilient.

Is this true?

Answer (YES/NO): NO